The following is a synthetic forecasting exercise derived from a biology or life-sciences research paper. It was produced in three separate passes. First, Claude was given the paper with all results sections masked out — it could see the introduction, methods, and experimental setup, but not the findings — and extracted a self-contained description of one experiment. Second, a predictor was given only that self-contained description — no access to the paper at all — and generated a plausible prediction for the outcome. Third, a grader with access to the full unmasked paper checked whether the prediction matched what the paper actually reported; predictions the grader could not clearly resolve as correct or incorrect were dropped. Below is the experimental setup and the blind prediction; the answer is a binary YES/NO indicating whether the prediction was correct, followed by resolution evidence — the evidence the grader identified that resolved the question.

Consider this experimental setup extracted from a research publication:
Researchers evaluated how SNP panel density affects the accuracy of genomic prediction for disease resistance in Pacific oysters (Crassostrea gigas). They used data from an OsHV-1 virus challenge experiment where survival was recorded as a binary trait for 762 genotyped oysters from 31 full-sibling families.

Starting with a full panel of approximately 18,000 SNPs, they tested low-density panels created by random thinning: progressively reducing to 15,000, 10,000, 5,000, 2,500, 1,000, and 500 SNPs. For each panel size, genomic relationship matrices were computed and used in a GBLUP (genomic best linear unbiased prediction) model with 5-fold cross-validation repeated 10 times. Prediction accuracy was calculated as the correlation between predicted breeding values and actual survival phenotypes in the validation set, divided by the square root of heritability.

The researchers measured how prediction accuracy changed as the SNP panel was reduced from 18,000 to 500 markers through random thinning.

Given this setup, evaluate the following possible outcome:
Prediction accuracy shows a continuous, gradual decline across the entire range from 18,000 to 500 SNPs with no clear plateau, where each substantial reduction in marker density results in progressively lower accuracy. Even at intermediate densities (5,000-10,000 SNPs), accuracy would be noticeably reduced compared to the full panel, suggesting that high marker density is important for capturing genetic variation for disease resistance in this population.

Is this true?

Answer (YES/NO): NO